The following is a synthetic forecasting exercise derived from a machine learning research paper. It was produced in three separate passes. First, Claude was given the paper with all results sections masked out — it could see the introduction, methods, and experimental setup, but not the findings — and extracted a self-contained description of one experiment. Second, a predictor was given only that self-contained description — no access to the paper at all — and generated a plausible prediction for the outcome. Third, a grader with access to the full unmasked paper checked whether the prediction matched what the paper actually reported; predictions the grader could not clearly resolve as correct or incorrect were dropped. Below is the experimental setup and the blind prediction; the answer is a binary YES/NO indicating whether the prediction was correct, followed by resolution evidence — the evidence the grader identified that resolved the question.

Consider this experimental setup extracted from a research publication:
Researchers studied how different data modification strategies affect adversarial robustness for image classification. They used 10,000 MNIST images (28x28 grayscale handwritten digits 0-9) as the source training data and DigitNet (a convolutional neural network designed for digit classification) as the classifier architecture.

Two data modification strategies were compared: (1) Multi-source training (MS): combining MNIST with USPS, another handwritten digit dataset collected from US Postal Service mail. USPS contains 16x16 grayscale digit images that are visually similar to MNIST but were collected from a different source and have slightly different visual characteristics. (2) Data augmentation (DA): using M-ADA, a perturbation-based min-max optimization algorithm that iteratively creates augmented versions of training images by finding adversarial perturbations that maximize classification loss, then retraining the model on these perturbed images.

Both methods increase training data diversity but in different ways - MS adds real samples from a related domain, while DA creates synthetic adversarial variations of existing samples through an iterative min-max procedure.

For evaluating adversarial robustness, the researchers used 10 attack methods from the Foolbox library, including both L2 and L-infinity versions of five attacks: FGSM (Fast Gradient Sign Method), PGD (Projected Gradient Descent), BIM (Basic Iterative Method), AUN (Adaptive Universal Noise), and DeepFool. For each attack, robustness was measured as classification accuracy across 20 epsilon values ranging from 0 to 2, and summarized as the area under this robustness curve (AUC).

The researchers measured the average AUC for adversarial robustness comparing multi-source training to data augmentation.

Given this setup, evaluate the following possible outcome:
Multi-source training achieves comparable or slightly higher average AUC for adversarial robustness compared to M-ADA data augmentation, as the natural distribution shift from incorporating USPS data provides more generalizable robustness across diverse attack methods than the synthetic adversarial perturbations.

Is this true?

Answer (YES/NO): NO